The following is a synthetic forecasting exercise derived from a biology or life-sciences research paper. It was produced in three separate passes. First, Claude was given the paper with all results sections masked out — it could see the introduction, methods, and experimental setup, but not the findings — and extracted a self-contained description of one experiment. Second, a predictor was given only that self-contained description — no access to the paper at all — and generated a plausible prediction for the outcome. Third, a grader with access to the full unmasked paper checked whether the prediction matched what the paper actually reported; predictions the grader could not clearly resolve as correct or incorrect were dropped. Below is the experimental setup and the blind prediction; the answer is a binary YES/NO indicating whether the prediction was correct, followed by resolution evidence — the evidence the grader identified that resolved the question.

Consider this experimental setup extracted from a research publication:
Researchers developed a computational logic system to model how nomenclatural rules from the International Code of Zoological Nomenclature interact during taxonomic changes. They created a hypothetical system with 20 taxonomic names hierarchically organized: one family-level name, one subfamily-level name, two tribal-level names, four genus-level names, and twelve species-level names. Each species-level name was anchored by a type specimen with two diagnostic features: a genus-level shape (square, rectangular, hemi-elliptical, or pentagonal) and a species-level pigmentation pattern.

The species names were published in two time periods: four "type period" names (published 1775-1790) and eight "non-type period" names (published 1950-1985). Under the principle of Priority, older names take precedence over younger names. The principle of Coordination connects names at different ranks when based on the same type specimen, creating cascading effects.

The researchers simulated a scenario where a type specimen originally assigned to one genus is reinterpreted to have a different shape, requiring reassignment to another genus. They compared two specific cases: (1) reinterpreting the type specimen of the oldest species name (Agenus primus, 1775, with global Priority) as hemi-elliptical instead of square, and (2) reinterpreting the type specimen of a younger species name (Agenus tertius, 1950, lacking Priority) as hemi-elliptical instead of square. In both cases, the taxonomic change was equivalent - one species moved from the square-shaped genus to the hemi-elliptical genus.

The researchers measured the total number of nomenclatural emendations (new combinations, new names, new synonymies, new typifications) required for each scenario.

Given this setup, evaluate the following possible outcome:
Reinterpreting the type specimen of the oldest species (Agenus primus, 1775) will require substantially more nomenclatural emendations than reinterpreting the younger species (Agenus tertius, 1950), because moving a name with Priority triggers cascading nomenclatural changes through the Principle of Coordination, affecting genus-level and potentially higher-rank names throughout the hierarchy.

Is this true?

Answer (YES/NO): YES